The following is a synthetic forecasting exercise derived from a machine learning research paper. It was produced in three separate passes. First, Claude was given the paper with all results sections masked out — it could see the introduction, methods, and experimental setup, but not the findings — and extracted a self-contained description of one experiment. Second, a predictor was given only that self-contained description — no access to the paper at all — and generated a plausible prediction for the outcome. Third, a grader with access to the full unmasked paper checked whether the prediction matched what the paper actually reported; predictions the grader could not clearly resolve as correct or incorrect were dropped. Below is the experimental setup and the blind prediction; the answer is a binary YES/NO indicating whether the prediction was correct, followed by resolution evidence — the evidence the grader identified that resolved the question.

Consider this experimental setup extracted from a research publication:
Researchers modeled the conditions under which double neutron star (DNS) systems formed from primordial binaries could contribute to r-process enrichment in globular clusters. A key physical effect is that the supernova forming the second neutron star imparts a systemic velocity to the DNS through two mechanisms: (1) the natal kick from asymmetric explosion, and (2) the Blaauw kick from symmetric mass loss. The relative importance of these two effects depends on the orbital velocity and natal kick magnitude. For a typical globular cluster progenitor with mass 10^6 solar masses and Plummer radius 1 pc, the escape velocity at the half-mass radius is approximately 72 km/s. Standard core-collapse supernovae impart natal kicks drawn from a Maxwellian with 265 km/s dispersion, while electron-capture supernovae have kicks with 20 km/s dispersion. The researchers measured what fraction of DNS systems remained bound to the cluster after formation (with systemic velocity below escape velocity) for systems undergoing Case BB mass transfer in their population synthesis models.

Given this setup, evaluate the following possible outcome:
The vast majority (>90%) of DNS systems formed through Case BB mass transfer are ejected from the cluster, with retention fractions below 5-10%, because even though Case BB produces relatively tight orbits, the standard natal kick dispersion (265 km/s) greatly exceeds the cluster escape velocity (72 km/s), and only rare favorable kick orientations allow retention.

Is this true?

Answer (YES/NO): YES